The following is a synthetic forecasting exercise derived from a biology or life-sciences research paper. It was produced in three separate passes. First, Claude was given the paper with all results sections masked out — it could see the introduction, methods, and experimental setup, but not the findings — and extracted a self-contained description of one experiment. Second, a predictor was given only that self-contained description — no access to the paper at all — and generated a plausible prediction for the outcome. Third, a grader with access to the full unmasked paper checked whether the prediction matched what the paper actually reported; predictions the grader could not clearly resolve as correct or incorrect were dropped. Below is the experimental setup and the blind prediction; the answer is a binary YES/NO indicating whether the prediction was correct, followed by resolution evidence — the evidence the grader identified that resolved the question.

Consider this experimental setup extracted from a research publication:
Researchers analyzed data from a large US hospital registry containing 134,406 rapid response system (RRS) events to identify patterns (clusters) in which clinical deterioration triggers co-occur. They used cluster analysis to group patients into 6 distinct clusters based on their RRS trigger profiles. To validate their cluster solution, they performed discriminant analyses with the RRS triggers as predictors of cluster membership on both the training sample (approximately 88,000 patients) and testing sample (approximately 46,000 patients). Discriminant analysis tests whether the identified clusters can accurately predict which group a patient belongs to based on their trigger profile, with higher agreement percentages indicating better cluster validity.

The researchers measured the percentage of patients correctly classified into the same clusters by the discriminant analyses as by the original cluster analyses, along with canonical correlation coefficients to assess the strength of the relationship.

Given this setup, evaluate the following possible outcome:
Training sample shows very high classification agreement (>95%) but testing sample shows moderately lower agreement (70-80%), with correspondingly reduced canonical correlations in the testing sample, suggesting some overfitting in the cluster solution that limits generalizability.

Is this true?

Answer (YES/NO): NO